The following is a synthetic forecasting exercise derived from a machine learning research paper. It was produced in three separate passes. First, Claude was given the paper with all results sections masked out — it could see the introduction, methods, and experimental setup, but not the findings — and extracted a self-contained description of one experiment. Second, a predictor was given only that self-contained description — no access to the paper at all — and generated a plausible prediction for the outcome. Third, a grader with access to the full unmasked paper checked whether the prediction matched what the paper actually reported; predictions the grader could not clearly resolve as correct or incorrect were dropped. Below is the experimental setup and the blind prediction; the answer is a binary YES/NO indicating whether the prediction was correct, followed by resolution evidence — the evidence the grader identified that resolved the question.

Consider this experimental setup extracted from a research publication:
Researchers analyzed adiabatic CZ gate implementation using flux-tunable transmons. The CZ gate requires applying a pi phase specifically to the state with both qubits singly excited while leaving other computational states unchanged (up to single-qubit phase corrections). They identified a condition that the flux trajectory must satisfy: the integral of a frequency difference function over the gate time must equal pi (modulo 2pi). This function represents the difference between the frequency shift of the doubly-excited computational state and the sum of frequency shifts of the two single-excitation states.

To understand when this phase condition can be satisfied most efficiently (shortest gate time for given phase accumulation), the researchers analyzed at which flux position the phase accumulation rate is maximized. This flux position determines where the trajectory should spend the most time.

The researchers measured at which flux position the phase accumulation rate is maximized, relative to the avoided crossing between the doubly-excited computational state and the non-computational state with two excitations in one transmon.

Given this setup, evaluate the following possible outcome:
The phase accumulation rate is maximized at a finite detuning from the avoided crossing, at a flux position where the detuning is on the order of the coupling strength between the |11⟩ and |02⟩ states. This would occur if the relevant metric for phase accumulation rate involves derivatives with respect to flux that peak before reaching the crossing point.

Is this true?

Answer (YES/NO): NO